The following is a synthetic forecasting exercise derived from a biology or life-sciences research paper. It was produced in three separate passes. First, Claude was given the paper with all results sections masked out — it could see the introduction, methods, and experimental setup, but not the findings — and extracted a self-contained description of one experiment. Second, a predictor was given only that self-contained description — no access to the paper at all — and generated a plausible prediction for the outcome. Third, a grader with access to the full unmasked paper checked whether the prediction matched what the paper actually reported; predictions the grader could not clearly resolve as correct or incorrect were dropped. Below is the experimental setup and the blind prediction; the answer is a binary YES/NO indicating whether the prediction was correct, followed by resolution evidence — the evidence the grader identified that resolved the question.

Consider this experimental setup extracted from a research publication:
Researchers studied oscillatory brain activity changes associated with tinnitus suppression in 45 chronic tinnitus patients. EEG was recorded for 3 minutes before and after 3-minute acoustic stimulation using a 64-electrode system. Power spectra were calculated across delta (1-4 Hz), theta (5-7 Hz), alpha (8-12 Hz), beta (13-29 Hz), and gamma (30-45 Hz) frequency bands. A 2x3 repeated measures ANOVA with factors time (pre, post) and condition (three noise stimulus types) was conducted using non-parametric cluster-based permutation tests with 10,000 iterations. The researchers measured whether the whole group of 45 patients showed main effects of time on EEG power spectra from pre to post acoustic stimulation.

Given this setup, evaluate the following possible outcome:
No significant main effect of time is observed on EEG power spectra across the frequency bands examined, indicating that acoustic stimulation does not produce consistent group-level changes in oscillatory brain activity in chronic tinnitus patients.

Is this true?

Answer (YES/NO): NO